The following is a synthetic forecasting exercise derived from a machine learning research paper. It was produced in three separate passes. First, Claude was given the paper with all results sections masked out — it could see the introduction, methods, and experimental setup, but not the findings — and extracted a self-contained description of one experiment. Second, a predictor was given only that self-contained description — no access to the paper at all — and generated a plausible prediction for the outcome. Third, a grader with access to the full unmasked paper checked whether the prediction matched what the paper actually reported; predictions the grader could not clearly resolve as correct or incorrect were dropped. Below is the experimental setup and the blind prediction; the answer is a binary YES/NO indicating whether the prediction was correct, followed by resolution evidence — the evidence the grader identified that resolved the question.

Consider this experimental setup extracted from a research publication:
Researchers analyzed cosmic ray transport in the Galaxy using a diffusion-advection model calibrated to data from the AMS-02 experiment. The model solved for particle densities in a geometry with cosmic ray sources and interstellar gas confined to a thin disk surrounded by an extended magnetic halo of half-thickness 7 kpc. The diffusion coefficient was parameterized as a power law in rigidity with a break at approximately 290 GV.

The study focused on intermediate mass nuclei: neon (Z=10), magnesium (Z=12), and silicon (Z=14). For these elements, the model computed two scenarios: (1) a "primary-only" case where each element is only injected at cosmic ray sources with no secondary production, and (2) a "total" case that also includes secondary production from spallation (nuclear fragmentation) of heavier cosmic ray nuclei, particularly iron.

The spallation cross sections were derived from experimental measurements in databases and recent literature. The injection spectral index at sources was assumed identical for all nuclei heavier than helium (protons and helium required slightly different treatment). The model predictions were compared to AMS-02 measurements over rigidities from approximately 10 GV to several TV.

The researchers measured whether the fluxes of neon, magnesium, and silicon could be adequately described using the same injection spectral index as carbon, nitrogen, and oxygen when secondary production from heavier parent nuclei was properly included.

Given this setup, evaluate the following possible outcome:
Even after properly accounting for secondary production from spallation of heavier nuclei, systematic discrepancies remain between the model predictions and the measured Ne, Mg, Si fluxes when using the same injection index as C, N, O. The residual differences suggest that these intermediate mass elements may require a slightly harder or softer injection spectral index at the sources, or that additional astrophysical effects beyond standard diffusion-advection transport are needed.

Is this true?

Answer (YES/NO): NO